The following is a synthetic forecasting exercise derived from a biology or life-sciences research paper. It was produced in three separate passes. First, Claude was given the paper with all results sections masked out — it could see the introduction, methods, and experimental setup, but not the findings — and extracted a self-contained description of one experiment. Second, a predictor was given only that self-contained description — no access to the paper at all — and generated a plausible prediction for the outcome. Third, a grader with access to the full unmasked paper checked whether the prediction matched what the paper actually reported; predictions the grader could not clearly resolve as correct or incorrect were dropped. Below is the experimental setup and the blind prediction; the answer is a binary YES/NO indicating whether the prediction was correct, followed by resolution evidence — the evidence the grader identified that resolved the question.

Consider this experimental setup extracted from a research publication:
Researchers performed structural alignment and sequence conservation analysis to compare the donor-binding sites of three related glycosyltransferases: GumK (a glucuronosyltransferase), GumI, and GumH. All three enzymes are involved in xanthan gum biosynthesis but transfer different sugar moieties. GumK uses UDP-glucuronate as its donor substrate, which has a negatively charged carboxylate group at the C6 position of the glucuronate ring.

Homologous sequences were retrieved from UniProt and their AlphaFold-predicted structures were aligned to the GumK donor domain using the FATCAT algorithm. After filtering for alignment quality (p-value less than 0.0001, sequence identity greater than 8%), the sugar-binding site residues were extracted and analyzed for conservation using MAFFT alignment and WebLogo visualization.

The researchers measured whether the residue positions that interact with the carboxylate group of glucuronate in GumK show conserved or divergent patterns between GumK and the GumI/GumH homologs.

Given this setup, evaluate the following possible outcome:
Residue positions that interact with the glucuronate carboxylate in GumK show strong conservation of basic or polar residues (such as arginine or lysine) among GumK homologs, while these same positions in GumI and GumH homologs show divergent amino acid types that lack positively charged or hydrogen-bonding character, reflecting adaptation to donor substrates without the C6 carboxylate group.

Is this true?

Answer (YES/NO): YES